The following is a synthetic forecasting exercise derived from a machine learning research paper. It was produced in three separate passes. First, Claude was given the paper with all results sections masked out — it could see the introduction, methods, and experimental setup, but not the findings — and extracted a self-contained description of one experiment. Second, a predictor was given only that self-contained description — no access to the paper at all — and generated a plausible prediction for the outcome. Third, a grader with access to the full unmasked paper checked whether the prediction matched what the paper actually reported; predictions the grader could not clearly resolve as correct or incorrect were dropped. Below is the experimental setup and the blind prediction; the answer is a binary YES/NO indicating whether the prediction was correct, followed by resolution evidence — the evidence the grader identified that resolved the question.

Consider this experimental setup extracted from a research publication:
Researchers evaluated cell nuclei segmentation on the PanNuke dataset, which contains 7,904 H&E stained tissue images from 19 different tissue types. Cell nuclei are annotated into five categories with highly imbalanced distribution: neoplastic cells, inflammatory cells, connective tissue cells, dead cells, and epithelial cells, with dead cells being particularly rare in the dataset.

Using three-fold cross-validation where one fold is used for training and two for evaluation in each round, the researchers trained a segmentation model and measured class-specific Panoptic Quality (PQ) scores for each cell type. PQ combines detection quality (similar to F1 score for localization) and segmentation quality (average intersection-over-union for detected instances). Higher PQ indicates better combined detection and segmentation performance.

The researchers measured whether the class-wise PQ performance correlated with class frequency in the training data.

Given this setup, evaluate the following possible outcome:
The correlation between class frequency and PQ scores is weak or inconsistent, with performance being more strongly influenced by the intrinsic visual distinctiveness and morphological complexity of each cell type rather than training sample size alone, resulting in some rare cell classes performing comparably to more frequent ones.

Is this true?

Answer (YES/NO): NO